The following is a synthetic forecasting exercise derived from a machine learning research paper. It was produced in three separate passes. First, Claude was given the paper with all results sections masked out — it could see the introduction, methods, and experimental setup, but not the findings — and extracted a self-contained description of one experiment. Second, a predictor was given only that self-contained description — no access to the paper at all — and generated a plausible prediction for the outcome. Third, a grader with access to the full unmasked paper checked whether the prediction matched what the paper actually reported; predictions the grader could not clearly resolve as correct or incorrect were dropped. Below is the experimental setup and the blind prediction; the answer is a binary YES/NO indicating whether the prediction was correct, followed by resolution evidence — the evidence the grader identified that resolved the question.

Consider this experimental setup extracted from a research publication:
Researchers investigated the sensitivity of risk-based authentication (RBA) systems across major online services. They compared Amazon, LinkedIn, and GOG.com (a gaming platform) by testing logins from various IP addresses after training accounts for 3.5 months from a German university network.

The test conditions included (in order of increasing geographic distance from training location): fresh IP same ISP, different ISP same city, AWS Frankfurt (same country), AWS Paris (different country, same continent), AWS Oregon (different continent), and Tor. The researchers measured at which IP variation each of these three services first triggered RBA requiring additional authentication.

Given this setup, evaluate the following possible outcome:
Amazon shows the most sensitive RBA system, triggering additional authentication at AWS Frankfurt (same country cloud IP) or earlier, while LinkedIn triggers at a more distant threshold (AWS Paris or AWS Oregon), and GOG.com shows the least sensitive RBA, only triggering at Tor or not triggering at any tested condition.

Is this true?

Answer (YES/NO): NO